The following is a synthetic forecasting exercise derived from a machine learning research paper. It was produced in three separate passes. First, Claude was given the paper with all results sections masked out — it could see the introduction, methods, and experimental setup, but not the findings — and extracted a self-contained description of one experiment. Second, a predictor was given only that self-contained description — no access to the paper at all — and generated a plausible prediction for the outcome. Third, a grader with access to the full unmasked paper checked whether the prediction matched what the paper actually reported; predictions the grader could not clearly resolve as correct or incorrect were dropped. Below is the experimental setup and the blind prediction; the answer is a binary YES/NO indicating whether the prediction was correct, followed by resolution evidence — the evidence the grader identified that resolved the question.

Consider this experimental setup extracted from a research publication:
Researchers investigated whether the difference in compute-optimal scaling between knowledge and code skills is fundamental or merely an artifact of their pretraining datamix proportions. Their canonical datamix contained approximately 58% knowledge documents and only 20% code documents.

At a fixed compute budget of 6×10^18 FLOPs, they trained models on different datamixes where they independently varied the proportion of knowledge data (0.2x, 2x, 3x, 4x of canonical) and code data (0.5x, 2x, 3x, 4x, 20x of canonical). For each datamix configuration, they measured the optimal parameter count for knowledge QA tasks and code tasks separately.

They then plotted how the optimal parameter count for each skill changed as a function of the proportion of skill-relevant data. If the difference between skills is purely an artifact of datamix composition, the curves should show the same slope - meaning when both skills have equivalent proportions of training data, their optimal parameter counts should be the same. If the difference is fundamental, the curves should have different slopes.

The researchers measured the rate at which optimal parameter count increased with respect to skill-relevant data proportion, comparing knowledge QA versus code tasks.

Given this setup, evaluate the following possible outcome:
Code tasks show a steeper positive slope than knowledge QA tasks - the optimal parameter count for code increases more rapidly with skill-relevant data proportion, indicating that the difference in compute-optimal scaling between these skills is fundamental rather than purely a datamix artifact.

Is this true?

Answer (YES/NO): NO